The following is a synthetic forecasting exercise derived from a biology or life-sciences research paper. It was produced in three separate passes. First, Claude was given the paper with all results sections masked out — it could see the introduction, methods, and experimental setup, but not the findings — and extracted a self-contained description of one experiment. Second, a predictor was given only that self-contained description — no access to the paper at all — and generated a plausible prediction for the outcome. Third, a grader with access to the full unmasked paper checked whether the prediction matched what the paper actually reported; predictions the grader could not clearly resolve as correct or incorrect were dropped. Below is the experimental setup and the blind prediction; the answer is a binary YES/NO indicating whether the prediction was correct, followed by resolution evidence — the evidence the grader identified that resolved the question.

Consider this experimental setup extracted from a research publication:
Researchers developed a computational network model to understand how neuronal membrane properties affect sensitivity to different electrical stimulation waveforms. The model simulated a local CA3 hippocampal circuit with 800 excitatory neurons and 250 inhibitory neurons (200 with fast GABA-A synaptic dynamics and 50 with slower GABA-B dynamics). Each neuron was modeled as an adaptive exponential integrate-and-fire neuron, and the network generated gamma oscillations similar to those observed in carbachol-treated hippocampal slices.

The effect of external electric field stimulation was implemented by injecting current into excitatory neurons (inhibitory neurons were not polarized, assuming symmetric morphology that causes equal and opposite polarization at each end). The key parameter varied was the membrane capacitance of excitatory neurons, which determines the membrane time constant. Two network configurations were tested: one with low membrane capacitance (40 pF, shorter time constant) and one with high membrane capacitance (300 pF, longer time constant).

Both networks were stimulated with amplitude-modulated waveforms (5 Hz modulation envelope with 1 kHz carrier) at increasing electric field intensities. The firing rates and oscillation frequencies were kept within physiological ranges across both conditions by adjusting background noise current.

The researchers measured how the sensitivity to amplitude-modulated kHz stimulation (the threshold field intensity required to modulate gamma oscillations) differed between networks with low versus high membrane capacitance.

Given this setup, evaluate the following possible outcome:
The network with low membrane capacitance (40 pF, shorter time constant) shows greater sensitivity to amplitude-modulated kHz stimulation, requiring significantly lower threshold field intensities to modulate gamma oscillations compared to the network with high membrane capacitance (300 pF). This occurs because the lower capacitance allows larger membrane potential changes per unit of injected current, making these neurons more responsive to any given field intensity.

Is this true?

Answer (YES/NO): YES